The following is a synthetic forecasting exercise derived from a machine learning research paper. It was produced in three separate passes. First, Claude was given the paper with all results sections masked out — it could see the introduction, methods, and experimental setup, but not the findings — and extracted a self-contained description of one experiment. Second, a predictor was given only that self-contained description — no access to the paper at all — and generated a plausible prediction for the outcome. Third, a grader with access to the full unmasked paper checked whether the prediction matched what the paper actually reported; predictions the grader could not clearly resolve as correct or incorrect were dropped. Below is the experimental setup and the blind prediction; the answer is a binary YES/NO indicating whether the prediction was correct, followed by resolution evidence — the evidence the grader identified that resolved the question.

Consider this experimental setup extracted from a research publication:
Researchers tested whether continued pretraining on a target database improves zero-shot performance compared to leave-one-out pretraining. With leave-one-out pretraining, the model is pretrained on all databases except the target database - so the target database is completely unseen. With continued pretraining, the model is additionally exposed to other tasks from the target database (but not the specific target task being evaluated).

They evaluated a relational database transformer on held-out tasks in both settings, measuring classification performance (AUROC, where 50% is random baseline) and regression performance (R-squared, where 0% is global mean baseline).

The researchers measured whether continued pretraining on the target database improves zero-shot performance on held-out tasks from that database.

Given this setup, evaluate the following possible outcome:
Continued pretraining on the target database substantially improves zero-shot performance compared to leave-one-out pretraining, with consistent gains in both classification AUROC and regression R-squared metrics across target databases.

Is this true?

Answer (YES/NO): NO